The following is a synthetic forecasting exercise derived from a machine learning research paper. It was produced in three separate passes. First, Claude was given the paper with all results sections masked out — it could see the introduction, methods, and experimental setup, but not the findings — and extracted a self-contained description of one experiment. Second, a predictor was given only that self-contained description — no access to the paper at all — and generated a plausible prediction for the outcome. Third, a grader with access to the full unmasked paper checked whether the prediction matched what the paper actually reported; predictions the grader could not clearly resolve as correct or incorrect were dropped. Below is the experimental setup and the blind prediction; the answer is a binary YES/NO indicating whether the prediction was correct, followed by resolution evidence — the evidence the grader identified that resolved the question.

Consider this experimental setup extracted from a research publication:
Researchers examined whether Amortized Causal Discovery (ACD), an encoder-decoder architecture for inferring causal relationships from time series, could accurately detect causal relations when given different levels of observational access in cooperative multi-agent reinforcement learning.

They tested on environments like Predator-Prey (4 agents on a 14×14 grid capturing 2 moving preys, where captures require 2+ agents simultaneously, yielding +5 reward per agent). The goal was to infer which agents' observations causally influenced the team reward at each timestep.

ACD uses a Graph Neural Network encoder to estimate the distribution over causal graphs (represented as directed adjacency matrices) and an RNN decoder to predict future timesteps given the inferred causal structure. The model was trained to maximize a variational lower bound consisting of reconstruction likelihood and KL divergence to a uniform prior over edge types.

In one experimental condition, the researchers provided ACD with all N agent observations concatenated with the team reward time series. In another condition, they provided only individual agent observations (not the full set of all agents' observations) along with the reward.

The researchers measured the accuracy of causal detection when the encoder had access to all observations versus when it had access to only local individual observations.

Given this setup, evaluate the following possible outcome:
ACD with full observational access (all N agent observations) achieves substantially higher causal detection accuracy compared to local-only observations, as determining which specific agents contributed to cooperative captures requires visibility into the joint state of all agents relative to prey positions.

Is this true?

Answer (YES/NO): YES